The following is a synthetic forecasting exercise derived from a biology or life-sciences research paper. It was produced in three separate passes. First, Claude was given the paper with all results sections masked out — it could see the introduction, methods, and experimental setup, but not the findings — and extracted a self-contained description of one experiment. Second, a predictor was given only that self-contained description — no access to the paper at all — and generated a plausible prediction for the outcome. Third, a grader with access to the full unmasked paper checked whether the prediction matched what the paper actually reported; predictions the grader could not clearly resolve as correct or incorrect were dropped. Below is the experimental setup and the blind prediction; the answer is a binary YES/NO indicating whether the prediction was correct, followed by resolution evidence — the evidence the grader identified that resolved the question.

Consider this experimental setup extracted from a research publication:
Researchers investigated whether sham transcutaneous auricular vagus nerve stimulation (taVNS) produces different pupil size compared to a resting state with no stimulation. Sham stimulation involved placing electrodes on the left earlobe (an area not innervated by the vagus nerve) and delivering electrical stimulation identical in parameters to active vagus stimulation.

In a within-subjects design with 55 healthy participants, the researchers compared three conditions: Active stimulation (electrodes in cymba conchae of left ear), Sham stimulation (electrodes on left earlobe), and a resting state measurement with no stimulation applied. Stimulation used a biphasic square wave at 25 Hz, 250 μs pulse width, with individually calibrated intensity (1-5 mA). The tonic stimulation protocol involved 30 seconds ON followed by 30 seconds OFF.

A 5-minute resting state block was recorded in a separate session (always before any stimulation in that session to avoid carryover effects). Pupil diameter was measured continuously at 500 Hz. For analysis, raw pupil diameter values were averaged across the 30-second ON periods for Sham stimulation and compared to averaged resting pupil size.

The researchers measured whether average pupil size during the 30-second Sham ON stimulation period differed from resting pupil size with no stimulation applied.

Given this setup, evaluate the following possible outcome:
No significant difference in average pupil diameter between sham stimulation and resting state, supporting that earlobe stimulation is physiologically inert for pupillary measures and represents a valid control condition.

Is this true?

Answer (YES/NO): YES